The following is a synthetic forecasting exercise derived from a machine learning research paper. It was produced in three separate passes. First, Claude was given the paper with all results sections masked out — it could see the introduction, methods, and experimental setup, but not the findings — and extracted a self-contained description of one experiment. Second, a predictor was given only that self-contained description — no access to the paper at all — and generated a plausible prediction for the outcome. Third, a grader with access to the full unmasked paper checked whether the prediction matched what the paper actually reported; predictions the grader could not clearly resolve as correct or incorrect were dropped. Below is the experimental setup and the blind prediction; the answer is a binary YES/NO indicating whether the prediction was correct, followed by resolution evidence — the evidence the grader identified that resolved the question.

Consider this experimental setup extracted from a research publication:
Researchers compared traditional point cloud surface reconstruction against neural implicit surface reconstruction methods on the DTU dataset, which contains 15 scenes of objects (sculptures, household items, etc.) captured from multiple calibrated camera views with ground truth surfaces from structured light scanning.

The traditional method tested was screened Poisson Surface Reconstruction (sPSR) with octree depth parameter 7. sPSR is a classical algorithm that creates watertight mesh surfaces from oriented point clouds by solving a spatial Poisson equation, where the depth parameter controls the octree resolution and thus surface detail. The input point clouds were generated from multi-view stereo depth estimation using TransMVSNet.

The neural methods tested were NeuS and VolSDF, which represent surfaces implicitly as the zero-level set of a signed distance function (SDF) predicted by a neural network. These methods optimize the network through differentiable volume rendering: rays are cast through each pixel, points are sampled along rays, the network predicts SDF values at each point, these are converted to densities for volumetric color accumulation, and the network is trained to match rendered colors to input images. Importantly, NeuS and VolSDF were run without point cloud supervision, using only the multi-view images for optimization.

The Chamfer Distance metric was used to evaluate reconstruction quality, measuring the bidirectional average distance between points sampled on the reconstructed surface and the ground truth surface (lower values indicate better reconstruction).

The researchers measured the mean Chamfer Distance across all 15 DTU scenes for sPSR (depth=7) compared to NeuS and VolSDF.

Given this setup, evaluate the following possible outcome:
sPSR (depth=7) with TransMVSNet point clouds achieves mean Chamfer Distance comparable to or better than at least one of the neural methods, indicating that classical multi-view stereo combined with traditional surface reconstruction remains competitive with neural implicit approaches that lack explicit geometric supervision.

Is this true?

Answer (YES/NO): YES